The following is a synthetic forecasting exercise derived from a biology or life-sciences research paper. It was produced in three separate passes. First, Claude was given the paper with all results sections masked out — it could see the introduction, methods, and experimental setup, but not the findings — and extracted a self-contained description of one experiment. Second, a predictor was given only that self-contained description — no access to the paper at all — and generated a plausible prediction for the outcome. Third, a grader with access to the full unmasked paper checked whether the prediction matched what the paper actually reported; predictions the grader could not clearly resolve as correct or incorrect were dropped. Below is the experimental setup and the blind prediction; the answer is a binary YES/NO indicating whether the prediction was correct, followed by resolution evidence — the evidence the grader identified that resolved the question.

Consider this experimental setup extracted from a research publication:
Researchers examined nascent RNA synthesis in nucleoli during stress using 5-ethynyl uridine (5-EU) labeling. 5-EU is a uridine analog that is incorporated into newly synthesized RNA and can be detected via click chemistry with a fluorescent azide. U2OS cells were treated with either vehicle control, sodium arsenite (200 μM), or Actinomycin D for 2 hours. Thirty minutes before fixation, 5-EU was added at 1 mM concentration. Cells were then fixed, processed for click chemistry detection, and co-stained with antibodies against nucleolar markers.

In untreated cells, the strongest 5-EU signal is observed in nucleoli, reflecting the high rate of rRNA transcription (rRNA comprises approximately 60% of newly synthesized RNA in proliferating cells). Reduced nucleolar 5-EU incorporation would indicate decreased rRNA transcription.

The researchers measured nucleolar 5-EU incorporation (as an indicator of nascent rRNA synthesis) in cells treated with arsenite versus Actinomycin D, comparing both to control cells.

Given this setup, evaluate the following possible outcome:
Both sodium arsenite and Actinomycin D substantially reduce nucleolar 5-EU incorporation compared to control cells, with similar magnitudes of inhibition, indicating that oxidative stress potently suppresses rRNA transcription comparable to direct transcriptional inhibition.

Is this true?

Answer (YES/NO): YES